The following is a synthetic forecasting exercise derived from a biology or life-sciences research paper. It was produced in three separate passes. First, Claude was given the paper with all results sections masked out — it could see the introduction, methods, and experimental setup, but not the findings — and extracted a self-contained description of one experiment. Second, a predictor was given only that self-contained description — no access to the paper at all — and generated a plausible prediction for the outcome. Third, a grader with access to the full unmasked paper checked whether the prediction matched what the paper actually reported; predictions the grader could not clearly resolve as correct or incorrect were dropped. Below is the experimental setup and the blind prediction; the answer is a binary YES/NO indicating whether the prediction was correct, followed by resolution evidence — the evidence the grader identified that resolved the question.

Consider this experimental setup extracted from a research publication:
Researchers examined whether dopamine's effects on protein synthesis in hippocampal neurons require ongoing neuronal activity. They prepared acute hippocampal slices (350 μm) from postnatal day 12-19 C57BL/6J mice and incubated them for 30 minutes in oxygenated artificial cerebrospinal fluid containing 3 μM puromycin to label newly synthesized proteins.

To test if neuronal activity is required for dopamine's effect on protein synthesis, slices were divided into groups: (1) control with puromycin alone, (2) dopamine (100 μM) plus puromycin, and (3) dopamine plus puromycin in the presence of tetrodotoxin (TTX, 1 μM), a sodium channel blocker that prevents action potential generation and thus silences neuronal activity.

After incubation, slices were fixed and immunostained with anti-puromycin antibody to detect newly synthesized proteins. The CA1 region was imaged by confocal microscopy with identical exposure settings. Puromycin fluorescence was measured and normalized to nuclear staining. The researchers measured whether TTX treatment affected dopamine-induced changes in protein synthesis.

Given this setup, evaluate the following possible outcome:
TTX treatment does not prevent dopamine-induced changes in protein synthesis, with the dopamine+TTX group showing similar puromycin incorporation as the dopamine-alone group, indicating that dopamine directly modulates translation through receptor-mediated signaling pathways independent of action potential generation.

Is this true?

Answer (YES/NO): NO